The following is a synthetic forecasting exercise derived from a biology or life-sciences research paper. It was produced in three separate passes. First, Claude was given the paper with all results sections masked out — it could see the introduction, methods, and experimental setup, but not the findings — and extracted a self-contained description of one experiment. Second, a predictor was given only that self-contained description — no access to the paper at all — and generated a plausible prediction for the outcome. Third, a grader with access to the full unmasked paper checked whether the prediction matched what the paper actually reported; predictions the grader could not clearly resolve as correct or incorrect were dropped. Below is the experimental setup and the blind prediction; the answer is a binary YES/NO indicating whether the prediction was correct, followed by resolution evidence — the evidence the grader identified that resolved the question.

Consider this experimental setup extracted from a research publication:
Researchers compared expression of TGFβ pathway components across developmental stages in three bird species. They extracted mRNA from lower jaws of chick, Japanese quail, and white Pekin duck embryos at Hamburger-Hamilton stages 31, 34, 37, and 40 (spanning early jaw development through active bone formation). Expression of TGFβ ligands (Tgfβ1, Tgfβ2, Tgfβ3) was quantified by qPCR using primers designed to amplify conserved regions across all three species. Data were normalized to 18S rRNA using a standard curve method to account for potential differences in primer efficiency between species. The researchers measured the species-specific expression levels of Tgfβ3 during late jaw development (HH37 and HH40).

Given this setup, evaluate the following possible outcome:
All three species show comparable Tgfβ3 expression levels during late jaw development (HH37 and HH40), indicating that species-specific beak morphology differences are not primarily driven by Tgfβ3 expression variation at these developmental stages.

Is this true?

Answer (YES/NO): NO